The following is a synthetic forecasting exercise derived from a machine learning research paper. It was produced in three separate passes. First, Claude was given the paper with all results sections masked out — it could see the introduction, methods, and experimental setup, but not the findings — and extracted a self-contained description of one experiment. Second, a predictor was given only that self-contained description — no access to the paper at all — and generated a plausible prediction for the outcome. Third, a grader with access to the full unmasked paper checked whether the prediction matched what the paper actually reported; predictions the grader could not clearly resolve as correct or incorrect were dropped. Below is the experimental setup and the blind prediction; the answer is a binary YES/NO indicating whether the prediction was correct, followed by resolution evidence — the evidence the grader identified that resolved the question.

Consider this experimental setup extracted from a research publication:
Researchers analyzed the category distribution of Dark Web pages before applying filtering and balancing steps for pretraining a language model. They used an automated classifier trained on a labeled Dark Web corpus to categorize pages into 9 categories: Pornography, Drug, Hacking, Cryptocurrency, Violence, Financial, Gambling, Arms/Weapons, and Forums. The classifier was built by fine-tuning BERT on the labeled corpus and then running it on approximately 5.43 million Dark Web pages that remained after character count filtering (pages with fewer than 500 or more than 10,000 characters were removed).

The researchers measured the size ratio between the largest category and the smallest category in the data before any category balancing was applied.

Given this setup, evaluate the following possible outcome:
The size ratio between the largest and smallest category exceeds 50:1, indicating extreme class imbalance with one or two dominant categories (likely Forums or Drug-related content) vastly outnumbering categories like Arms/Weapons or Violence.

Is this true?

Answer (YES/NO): NO